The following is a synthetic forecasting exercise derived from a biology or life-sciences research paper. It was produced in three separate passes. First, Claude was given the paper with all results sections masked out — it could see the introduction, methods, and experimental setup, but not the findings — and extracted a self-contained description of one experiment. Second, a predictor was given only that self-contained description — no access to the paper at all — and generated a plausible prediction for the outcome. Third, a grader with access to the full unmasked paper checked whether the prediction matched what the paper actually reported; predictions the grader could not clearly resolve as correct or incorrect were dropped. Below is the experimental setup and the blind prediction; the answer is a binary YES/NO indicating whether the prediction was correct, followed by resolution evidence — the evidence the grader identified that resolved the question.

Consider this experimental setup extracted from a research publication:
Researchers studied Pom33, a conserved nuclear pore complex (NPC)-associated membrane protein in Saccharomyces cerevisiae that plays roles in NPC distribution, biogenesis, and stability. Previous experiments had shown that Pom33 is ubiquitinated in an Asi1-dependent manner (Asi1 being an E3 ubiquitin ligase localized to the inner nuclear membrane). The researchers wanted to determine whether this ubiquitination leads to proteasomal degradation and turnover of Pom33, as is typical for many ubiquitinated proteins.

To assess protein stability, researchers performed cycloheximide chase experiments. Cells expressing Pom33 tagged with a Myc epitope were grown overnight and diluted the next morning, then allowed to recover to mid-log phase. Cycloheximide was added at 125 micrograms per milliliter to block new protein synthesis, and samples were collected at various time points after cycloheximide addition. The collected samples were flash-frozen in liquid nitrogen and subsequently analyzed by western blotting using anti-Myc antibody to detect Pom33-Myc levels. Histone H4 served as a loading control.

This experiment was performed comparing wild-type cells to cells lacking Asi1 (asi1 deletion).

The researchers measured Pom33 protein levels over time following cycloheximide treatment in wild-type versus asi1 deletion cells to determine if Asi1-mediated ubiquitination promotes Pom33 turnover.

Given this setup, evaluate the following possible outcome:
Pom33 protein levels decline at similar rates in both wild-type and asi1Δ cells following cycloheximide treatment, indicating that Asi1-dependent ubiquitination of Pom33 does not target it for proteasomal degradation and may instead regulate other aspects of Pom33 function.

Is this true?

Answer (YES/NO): YES